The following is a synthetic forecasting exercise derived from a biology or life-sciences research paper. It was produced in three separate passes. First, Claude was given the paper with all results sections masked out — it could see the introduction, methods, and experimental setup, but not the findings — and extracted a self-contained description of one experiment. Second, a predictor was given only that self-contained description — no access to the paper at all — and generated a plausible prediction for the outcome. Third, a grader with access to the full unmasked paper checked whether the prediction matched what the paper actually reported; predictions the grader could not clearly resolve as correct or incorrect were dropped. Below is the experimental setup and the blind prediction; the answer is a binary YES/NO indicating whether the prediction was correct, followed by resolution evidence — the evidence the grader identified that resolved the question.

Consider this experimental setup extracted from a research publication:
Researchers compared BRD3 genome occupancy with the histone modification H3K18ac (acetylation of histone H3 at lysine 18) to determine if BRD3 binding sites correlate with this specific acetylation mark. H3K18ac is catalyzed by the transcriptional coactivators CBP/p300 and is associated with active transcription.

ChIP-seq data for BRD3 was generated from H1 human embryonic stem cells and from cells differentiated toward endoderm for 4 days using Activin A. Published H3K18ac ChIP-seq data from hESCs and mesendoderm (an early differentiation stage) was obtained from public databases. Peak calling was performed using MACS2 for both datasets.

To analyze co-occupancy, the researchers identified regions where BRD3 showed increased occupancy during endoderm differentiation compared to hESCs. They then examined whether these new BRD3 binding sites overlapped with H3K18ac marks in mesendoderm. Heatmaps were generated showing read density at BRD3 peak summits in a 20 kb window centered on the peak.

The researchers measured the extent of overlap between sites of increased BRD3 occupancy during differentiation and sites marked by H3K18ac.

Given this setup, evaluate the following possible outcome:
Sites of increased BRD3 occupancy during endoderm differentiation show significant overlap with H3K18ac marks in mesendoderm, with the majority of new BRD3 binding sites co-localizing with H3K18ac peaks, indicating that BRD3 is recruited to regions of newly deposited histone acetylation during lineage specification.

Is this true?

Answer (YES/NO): YES